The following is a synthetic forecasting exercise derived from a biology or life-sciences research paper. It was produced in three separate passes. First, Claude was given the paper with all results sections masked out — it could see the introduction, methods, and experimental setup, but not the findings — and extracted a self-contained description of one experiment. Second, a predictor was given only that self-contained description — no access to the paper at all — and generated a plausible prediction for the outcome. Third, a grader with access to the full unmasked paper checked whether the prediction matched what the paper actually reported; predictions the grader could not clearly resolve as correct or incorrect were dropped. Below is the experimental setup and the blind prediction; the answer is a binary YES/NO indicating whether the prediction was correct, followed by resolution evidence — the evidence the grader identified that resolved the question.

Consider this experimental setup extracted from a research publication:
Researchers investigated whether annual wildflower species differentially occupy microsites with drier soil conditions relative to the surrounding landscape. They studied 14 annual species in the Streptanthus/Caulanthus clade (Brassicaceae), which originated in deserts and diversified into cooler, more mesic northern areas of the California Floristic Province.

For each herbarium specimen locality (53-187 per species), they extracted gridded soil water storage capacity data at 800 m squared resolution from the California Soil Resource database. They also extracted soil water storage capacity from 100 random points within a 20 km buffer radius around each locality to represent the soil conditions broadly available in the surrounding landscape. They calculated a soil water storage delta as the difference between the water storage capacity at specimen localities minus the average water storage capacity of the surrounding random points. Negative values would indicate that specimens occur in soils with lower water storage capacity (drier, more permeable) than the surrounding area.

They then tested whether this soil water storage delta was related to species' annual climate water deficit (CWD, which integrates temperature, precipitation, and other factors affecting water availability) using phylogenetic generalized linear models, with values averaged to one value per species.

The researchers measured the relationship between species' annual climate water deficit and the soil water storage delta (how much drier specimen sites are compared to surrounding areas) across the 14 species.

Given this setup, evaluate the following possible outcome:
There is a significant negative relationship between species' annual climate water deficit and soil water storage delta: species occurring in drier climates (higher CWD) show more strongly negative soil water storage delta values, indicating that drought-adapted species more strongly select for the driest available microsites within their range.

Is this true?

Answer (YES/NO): NO